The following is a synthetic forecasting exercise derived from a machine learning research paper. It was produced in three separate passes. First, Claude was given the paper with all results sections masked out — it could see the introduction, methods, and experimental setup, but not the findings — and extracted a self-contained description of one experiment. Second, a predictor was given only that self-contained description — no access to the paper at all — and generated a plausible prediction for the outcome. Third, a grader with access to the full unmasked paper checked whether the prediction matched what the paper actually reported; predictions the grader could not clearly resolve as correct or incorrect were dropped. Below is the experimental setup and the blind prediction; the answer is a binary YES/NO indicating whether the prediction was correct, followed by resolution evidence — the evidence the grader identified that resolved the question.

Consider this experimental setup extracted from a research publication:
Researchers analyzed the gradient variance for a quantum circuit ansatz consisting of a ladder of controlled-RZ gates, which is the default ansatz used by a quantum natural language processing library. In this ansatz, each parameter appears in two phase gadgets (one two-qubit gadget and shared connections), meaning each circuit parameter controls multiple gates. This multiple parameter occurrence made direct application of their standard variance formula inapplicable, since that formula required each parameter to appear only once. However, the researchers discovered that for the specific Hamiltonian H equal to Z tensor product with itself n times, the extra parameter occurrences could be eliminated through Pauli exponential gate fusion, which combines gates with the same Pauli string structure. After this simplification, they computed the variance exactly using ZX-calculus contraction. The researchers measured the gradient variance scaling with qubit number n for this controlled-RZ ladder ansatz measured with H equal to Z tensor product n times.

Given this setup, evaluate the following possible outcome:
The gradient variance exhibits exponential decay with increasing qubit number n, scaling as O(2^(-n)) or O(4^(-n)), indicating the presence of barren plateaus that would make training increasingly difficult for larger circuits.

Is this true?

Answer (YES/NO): YES